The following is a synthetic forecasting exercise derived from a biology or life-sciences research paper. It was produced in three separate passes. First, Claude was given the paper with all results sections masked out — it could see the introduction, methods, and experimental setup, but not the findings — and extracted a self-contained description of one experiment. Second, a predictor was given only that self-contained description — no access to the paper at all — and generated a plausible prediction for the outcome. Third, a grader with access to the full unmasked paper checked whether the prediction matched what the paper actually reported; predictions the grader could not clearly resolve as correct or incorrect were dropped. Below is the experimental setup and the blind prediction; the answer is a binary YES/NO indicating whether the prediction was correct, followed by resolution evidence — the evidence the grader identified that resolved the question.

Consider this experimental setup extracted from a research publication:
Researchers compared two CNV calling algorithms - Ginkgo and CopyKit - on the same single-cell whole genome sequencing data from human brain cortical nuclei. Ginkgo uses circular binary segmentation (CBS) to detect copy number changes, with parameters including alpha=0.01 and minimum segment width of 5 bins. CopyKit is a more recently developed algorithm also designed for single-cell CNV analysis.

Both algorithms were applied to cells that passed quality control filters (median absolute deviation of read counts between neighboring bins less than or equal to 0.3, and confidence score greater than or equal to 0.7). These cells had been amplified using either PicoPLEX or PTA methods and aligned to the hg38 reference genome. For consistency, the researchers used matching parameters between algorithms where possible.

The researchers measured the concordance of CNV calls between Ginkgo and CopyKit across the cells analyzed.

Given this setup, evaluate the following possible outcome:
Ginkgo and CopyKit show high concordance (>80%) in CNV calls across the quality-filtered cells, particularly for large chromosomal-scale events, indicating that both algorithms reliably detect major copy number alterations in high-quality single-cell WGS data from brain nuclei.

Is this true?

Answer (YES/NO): NO